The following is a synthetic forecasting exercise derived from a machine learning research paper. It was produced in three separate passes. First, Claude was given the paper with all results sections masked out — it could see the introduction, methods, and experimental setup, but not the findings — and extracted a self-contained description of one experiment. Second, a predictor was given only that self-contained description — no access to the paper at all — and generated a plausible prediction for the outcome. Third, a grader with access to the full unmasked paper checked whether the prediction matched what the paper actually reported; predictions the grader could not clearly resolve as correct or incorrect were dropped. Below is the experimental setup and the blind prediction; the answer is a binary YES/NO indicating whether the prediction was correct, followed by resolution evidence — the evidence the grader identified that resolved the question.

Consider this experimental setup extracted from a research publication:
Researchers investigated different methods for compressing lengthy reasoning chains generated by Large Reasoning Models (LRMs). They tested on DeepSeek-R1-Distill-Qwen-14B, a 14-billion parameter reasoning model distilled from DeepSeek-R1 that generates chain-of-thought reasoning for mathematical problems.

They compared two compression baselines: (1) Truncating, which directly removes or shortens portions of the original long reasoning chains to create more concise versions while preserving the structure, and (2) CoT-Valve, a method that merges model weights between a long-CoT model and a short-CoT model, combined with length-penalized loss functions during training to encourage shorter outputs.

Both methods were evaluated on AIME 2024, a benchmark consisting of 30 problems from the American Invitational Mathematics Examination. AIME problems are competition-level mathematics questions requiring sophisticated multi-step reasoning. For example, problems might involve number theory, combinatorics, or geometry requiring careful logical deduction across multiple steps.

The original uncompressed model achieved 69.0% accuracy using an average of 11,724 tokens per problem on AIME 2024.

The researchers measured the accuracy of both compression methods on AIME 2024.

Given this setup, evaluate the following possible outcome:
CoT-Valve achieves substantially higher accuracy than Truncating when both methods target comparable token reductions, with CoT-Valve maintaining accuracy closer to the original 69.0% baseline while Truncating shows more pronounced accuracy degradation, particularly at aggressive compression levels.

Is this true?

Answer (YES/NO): NO